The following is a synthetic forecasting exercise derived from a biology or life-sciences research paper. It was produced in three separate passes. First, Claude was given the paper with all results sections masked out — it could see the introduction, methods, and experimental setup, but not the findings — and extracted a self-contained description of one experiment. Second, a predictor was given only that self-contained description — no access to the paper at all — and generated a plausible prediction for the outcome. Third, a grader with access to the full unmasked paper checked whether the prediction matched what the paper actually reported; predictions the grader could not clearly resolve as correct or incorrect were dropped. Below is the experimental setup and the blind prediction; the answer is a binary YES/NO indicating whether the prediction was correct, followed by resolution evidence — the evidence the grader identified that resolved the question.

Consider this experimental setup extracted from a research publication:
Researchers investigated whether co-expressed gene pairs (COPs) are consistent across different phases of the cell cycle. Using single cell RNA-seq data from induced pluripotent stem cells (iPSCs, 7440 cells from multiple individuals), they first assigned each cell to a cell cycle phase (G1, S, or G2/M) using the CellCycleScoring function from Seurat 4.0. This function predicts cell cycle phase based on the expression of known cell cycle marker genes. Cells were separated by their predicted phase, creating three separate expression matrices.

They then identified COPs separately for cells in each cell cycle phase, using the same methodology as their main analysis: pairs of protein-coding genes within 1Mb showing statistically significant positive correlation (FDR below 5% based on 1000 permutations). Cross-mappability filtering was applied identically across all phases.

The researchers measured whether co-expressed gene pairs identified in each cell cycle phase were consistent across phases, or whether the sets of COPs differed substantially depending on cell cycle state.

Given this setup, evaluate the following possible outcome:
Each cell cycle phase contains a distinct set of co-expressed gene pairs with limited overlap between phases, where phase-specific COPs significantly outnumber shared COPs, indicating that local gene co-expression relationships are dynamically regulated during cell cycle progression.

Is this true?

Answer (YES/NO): NO